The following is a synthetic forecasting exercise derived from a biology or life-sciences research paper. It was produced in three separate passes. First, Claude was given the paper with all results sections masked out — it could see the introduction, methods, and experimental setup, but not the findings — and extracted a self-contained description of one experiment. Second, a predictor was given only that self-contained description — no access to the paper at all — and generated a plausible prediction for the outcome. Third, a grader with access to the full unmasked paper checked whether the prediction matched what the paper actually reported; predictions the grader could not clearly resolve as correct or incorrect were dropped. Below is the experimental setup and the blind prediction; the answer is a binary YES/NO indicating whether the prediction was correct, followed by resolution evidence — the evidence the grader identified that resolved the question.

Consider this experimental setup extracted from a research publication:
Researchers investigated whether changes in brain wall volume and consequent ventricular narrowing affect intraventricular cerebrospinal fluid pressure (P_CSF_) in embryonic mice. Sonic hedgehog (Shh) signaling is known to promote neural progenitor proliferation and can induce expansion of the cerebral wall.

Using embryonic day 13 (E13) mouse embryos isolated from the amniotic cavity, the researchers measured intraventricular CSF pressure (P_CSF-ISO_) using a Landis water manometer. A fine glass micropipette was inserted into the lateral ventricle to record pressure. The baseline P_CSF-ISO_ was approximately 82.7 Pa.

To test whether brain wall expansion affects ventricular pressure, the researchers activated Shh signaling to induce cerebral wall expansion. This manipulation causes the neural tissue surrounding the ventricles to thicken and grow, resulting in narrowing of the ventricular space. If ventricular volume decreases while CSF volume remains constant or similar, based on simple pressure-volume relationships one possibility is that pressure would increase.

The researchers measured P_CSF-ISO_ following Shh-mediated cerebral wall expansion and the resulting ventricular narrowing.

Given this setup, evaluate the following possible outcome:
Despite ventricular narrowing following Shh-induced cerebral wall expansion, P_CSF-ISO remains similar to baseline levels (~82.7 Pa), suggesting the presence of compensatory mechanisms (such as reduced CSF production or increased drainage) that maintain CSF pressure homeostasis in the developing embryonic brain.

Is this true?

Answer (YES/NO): YES